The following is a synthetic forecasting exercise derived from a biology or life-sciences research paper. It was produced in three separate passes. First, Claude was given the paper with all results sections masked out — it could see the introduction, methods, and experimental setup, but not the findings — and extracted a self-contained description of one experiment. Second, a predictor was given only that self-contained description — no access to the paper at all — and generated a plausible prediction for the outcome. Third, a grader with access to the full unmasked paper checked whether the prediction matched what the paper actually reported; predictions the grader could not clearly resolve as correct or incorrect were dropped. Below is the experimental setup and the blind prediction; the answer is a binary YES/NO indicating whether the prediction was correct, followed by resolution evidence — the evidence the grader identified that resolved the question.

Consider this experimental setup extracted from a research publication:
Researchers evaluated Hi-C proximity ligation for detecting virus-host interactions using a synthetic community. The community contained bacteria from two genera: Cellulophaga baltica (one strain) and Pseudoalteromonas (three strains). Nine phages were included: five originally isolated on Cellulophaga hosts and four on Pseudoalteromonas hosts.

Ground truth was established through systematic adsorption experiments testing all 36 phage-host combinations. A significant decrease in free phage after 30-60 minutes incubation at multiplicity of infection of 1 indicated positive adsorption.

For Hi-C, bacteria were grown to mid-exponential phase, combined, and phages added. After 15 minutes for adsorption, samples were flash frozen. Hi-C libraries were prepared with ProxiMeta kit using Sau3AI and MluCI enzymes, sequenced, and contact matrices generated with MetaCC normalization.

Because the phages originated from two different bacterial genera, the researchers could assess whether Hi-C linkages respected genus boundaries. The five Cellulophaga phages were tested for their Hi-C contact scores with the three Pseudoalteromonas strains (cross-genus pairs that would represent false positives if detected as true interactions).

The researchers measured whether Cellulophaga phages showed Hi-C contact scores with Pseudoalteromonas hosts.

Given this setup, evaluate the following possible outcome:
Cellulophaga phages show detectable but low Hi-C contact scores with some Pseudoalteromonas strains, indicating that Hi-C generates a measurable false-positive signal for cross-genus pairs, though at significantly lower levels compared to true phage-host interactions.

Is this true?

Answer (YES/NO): YES